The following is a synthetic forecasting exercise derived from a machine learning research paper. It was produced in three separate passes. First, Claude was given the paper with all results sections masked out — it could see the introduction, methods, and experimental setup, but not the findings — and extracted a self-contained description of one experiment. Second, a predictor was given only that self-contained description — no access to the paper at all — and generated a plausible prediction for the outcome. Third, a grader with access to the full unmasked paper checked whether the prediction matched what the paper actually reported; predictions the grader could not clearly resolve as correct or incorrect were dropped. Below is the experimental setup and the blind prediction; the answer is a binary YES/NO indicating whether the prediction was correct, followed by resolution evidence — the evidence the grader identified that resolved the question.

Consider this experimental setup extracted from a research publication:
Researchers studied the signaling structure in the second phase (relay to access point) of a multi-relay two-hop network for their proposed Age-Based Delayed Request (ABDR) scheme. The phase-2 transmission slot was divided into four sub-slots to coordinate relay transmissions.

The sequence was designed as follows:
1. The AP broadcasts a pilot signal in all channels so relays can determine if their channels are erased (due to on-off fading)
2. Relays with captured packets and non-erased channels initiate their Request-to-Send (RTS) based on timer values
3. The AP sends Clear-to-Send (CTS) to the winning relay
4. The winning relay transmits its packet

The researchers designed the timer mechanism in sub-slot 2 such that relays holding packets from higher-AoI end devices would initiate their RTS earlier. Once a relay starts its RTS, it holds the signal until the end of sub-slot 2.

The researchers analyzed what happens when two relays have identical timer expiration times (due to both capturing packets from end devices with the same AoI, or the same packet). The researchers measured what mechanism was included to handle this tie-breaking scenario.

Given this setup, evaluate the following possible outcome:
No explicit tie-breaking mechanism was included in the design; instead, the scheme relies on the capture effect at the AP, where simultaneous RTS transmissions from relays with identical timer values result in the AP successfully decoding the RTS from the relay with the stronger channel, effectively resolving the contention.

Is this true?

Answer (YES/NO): NO